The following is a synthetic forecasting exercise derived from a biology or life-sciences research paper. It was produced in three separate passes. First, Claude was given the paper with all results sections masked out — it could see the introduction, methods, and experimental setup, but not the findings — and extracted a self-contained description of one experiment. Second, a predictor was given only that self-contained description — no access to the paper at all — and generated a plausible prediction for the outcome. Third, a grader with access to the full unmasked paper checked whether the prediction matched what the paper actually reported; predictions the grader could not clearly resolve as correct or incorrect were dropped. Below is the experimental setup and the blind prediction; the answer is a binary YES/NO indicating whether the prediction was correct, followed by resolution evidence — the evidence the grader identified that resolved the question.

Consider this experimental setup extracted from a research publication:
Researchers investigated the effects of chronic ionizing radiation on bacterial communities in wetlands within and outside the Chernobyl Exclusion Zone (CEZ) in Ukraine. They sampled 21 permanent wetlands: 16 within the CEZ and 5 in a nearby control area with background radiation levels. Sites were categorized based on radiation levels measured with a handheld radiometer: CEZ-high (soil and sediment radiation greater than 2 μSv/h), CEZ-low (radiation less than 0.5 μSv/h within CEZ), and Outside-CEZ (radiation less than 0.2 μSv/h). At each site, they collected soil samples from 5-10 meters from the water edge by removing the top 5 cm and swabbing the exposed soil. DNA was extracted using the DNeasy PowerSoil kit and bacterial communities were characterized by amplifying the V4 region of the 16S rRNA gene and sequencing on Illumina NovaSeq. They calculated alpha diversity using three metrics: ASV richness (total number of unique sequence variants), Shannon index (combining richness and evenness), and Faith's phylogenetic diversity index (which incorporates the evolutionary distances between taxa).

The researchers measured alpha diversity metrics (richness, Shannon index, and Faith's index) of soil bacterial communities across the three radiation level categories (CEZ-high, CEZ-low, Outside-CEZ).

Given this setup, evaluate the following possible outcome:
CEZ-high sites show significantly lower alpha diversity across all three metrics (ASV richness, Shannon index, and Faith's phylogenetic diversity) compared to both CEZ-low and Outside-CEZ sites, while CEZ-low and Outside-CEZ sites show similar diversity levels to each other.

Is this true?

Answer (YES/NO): NO